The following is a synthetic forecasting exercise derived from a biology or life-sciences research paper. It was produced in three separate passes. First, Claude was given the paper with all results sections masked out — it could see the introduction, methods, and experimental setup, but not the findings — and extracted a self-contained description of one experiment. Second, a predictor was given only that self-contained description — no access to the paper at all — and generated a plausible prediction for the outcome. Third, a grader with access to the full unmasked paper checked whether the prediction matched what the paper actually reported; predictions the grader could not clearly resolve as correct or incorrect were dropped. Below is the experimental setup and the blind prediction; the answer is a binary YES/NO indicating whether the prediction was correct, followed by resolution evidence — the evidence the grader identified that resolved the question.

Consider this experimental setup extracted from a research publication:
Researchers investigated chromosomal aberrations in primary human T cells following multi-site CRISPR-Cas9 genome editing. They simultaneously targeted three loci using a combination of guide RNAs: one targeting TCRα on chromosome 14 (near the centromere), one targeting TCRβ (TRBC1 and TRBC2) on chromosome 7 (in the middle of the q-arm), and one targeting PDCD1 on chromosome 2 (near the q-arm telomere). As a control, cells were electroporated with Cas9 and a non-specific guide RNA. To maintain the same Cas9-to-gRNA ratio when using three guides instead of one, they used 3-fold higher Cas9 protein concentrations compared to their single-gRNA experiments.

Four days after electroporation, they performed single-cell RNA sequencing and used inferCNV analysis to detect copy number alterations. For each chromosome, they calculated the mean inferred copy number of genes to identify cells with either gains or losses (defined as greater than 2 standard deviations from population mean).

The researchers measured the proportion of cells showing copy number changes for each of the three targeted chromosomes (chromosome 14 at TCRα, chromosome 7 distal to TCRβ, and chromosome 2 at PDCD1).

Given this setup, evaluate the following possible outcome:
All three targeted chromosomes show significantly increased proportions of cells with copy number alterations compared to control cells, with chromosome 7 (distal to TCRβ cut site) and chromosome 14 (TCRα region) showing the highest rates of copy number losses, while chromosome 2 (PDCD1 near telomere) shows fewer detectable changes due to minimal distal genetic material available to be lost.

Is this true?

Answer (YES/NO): NO